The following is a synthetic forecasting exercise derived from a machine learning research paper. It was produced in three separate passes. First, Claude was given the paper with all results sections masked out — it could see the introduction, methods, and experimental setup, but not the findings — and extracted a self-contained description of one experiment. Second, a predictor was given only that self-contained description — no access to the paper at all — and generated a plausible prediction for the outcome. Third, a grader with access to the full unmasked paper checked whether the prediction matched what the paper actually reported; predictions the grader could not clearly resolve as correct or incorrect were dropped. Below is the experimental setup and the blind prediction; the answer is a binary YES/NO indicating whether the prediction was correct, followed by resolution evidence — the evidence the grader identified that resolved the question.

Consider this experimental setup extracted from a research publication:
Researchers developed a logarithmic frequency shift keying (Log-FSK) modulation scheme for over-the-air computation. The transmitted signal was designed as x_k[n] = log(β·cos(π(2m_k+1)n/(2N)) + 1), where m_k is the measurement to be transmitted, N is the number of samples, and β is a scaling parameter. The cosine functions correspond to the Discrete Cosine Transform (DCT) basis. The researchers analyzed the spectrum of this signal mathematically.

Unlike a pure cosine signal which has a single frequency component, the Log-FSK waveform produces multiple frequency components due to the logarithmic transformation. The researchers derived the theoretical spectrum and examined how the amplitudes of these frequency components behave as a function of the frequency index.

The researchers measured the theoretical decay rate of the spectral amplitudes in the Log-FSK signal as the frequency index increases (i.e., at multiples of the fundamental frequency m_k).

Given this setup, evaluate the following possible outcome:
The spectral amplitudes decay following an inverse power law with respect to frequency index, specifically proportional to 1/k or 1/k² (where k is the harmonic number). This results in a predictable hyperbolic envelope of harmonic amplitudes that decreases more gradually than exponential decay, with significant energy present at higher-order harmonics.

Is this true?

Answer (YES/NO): NO